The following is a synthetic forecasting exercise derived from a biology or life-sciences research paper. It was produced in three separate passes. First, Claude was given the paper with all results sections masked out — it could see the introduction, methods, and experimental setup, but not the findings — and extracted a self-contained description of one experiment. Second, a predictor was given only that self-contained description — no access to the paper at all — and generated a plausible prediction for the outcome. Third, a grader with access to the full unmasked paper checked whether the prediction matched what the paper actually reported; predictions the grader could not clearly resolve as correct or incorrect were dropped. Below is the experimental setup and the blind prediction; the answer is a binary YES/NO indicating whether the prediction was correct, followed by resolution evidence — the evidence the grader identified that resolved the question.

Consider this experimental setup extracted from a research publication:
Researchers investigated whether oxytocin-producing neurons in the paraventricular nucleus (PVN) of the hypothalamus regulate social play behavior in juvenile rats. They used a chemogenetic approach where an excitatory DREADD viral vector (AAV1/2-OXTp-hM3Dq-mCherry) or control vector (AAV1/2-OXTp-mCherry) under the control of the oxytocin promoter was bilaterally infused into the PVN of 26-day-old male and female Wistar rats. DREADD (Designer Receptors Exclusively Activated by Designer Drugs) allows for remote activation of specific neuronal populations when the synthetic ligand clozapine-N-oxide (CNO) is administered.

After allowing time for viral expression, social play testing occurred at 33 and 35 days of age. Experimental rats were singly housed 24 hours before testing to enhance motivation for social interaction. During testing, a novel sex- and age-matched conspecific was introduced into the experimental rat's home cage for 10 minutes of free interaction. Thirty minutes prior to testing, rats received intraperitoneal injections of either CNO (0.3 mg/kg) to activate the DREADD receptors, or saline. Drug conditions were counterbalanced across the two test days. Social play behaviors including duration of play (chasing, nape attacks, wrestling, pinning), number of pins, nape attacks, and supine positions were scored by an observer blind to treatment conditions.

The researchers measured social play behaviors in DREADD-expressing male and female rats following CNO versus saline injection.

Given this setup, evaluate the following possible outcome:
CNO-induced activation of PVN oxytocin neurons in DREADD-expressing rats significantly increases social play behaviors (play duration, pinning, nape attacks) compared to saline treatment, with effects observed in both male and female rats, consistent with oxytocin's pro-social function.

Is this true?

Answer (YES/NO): NO